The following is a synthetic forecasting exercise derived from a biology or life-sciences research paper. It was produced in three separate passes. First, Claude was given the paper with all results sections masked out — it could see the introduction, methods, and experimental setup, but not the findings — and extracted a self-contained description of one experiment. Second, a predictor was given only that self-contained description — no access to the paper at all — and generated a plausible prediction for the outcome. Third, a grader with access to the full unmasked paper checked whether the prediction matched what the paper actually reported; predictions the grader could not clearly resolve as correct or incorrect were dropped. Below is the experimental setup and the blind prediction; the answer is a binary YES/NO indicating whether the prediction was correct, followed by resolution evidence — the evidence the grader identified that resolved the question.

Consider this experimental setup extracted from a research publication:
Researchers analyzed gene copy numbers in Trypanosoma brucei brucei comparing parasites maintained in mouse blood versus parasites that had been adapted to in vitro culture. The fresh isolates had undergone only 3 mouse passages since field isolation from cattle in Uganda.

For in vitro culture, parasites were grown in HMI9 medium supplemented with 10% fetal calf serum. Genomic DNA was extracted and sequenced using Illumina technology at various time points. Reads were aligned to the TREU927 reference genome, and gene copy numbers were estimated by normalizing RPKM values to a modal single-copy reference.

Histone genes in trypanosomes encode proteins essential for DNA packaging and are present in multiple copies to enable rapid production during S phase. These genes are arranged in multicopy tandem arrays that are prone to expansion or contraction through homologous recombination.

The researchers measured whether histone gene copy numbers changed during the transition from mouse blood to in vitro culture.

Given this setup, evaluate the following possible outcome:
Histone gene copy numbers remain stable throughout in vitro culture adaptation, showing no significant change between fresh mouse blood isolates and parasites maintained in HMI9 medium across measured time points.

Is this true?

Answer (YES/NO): NO